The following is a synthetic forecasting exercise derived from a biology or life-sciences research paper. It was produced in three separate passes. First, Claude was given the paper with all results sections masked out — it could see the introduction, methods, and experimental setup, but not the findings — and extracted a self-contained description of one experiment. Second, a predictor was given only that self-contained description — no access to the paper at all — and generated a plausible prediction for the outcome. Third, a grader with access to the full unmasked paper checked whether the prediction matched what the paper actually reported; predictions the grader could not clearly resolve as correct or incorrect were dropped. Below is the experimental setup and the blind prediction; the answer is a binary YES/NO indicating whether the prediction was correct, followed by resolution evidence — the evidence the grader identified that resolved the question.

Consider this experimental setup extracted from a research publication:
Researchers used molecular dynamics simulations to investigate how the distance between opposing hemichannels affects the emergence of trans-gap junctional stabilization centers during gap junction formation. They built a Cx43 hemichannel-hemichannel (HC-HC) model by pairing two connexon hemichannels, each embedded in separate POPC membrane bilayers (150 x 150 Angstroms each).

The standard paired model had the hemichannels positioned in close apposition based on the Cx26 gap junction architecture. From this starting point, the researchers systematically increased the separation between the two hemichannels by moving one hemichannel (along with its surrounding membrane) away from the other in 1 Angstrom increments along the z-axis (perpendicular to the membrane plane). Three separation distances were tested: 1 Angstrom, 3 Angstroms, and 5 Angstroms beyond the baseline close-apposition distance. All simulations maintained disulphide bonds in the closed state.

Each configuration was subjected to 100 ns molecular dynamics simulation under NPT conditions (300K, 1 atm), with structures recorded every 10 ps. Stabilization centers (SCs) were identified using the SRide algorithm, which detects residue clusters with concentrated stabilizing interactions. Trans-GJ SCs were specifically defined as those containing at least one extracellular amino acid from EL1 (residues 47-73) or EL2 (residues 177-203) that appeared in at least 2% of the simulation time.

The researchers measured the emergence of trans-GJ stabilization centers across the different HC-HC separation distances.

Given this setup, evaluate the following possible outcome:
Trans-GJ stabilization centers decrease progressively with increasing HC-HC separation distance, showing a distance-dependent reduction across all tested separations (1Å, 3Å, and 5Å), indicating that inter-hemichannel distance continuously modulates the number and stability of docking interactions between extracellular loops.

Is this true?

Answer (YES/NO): NO